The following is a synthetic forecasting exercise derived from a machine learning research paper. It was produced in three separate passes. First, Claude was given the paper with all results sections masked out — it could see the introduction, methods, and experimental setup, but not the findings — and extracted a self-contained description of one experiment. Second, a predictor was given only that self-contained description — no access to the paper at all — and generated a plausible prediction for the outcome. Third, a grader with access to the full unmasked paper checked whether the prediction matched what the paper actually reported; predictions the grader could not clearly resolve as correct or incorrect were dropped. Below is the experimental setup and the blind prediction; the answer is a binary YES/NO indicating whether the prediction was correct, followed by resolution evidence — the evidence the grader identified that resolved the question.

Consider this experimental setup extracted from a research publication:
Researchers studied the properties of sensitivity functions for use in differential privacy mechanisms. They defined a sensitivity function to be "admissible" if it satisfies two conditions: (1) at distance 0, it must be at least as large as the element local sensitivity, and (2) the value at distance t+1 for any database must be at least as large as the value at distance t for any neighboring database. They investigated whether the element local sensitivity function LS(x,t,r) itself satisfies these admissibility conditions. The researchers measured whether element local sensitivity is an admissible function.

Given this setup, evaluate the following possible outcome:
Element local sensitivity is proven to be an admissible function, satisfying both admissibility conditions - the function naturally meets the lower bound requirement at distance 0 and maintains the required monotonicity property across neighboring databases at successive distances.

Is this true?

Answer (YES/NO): YES